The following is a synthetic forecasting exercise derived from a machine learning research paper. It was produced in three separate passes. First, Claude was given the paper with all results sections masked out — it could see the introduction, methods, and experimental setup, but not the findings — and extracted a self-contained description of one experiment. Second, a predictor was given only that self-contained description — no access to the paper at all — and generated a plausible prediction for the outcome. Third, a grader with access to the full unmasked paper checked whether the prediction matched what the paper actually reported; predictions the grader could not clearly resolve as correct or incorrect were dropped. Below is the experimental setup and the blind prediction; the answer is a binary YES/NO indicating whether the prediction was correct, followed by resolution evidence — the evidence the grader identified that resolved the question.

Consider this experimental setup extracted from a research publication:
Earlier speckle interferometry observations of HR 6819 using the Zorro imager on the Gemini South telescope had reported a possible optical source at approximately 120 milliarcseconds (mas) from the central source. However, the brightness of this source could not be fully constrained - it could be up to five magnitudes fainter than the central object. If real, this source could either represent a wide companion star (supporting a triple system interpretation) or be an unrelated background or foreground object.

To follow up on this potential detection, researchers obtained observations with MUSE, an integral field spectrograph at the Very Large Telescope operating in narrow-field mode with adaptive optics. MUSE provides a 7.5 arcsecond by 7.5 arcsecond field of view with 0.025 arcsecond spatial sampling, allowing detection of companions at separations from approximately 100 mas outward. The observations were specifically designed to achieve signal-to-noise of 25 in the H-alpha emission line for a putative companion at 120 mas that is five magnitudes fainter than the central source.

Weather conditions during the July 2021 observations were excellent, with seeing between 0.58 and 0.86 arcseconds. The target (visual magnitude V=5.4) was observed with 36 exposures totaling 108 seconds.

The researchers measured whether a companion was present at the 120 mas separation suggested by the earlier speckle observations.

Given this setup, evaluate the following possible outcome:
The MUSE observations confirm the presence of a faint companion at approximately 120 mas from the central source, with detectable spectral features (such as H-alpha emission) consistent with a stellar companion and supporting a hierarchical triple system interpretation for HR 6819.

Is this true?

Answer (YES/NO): NO